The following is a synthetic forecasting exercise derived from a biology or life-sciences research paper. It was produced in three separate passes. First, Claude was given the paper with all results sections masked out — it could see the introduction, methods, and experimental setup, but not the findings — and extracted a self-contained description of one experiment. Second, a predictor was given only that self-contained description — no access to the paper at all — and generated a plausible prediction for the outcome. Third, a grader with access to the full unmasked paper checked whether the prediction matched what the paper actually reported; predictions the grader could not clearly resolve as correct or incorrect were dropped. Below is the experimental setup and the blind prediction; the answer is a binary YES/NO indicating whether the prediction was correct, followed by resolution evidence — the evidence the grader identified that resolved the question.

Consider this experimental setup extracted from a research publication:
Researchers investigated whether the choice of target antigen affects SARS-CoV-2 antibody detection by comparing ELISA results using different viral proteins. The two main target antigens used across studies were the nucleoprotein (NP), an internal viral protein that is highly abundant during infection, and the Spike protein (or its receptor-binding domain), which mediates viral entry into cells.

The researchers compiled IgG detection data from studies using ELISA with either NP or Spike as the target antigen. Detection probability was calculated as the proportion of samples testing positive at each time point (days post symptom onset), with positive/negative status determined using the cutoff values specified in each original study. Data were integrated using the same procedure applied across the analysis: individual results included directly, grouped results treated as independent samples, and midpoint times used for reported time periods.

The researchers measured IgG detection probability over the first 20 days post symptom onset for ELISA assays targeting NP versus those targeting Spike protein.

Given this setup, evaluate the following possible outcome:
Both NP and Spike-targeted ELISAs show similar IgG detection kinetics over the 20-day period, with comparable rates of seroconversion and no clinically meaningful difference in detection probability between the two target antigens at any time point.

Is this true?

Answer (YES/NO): NO